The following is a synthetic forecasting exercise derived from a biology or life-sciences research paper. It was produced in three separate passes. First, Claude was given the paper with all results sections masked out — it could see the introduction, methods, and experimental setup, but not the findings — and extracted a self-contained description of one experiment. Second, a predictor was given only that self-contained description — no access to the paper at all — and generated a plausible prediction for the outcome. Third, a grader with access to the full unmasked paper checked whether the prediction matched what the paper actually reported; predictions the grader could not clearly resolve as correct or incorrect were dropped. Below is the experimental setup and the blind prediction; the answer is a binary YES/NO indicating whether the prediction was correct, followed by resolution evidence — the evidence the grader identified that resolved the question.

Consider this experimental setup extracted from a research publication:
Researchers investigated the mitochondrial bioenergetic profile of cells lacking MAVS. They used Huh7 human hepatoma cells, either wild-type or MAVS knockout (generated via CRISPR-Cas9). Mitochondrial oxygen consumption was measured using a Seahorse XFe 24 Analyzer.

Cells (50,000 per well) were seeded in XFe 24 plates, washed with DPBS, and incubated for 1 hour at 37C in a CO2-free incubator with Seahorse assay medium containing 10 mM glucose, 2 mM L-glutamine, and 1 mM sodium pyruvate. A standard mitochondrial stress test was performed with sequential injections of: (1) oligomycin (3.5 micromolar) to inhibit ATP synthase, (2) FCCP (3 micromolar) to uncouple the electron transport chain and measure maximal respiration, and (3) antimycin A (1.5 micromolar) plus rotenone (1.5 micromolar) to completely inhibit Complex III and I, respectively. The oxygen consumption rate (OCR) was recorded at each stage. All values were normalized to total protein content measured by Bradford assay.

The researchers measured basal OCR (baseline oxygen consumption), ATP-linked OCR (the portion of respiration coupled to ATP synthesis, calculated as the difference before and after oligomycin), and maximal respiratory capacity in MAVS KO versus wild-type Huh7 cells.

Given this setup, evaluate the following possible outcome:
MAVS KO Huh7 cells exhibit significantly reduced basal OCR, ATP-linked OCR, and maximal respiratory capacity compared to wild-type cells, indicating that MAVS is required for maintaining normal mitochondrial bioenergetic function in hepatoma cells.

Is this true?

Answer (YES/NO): YES